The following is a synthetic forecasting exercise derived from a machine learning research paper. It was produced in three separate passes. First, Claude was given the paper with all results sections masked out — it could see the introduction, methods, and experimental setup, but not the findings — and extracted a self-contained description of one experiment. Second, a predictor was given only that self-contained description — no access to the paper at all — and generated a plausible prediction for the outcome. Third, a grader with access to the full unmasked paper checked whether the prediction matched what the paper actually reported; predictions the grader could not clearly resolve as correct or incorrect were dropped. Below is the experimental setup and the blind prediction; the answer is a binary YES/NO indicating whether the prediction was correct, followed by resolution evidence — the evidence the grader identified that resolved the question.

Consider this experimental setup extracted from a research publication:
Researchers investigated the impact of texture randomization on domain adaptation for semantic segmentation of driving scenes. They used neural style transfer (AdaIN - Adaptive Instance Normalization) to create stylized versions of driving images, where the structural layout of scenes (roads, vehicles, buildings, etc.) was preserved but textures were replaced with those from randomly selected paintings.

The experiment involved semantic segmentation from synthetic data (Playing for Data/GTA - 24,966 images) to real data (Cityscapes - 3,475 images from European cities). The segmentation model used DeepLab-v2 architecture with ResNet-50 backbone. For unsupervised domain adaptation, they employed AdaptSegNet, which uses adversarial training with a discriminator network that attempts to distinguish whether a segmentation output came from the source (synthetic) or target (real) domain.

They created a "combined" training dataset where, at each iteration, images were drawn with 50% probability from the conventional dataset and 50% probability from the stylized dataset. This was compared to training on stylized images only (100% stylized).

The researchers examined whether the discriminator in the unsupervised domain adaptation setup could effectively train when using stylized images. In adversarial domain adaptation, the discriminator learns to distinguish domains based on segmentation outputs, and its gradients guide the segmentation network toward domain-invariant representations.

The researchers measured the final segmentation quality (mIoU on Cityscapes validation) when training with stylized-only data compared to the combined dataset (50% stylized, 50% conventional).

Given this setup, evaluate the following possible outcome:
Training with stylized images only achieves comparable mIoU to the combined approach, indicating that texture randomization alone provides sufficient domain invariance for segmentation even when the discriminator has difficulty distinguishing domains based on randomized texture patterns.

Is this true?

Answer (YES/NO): NO